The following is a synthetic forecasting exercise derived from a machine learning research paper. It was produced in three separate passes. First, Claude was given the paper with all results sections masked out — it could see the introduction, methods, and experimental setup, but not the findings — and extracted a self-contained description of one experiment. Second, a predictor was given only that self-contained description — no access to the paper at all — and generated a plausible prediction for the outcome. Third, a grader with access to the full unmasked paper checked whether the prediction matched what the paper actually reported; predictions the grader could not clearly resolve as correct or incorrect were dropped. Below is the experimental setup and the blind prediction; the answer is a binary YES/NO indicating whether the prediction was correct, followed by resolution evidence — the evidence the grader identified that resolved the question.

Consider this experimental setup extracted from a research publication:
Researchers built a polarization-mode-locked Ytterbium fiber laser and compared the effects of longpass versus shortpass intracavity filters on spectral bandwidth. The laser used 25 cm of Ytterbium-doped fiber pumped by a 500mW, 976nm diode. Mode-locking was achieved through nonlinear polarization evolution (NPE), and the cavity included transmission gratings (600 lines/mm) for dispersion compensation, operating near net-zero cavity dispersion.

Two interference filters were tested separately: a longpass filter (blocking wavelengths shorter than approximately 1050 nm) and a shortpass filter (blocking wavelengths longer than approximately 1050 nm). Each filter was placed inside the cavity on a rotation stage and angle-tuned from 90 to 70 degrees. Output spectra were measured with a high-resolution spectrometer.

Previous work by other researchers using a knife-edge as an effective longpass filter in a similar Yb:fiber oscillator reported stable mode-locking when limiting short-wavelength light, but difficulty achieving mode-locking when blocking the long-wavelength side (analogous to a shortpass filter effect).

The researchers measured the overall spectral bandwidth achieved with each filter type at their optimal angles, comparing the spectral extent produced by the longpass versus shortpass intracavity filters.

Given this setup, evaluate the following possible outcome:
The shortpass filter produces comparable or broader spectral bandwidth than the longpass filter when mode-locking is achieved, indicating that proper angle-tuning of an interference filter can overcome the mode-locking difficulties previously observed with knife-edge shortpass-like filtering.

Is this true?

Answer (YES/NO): YES